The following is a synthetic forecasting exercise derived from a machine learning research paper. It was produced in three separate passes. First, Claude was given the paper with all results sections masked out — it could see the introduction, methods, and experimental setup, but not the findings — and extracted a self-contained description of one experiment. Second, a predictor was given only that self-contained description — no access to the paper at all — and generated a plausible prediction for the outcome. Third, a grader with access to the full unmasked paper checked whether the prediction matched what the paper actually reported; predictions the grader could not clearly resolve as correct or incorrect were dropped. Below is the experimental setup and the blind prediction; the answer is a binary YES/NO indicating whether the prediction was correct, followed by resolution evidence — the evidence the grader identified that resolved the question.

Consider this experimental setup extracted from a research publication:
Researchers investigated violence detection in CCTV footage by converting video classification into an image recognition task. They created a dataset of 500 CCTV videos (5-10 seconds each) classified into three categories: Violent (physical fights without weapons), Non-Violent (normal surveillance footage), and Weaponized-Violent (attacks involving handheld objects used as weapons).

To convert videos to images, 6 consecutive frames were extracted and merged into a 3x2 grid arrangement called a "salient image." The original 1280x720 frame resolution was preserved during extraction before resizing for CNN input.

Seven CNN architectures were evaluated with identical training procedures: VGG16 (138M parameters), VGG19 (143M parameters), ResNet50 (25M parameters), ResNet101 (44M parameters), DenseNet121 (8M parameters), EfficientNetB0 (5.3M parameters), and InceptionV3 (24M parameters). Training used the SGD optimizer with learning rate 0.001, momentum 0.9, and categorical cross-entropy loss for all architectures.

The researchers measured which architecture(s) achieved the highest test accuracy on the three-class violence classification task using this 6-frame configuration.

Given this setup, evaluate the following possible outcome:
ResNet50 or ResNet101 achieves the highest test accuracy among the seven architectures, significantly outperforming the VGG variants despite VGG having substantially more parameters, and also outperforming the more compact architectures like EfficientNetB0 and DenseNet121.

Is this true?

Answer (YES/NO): NO